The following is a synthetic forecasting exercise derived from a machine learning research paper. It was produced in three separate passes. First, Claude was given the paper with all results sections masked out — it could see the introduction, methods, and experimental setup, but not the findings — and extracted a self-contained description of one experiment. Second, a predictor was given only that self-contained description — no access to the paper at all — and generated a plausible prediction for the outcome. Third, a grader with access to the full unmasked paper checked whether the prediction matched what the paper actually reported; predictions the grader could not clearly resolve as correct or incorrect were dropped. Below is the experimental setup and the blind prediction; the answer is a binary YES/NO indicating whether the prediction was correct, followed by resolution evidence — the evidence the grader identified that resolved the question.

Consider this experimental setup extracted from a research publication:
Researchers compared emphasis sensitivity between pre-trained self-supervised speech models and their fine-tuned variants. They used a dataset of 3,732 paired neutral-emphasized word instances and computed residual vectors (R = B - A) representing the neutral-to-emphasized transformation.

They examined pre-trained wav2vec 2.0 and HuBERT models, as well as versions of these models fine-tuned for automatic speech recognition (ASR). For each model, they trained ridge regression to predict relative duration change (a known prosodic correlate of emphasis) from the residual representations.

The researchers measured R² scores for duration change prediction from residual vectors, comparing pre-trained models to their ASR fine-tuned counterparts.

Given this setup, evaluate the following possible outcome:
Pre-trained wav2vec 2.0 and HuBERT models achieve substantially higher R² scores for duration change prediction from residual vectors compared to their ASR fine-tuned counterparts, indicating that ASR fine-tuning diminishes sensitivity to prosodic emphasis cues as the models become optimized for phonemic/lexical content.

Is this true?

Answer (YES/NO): NO